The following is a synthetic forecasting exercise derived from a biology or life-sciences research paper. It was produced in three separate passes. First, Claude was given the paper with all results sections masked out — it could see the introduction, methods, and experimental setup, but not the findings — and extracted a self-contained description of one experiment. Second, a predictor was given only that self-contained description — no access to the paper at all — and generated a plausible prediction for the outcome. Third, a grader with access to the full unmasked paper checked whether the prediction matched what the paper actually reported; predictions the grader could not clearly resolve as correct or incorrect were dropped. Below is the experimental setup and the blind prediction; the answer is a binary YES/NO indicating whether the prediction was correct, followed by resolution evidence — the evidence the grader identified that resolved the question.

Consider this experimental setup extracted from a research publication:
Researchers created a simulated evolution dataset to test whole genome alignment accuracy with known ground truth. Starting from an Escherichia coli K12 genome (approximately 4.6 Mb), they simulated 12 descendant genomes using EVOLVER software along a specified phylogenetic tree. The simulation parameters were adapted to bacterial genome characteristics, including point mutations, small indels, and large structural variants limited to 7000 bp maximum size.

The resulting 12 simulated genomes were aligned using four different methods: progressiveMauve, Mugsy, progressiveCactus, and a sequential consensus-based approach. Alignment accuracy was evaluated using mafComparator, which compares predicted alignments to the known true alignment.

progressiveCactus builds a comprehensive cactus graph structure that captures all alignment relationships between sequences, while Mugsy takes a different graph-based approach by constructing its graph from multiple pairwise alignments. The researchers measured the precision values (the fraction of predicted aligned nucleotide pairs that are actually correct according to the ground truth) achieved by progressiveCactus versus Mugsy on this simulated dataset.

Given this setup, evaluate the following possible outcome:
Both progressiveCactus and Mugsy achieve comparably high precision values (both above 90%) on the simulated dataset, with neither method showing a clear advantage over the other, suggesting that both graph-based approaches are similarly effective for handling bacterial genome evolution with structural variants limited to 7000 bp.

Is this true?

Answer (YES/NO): NO